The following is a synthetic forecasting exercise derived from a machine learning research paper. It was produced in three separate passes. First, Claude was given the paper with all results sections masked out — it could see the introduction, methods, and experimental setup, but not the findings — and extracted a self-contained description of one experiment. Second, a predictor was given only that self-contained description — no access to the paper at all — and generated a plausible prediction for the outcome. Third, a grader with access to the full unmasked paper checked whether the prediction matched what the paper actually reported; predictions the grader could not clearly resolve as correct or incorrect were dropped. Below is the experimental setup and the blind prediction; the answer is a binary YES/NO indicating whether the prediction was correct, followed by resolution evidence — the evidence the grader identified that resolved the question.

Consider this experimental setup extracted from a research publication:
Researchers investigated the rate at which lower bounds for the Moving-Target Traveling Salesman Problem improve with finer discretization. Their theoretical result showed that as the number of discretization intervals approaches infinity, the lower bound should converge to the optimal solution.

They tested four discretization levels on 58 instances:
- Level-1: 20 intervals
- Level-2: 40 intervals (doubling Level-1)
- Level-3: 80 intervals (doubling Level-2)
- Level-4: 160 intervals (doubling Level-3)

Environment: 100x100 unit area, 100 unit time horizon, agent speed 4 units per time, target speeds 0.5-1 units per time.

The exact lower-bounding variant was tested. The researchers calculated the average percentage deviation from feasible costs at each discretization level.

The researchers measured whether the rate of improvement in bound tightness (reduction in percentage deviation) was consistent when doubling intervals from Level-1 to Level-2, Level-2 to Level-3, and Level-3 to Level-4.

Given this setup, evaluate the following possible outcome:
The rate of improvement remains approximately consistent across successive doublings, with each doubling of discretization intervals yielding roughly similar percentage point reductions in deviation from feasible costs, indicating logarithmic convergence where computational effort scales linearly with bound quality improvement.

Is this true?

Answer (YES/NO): NO